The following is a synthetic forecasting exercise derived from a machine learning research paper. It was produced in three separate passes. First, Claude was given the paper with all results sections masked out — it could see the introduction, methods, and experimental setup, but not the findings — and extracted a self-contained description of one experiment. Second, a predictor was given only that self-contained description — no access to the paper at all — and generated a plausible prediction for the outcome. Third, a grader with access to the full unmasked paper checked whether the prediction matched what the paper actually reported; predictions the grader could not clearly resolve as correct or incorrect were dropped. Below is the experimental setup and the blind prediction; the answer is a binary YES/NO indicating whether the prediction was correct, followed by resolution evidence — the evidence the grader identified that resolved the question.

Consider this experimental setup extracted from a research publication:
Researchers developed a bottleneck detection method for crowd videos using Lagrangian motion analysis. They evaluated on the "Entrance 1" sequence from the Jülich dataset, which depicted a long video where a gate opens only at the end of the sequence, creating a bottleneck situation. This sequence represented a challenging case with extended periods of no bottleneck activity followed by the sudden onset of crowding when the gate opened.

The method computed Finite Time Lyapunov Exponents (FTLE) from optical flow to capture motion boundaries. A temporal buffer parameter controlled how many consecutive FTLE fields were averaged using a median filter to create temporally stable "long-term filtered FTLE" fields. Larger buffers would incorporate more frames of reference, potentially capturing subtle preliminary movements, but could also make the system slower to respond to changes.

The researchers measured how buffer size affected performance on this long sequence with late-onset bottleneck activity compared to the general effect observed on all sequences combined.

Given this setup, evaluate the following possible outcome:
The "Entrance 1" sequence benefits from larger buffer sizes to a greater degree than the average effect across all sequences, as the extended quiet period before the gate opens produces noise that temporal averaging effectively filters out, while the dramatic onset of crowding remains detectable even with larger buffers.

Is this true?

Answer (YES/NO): YES